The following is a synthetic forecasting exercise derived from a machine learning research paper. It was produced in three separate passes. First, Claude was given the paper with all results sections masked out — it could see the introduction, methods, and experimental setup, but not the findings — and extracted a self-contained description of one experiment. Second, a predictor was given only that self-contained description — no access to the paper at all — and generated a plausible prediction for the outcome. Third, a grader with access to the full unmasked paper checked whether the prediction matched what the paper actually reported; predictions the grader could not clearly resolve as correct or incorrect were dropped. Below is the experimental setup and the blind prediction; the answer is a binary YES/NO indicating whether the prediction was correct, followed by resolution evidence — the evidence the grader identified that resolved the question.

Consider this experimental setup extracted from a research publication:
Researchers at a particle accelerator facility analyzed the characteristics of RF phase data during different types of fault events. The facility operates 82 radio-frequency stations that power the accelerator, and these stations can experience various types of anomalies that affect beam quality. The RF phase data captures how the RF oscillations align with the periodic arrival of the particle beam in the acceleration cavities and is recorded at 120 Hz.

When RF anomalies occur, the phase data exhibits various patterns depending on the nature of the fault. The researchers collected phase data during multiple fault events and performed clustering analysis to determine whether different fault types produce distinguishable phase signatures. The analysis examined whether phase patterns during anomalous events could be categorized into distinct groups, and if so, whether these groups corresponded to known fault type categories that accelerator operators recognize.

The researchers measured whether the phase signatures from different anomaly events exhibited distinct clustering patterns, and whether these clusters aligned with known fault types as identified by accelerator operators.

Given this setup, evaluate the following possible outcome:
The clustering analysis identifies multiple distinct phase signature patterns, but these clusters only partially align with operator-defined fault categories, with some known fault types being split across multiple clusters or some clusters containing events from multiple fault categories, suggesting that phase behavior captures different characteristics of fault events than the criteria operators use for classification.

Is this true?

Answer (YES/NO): NO